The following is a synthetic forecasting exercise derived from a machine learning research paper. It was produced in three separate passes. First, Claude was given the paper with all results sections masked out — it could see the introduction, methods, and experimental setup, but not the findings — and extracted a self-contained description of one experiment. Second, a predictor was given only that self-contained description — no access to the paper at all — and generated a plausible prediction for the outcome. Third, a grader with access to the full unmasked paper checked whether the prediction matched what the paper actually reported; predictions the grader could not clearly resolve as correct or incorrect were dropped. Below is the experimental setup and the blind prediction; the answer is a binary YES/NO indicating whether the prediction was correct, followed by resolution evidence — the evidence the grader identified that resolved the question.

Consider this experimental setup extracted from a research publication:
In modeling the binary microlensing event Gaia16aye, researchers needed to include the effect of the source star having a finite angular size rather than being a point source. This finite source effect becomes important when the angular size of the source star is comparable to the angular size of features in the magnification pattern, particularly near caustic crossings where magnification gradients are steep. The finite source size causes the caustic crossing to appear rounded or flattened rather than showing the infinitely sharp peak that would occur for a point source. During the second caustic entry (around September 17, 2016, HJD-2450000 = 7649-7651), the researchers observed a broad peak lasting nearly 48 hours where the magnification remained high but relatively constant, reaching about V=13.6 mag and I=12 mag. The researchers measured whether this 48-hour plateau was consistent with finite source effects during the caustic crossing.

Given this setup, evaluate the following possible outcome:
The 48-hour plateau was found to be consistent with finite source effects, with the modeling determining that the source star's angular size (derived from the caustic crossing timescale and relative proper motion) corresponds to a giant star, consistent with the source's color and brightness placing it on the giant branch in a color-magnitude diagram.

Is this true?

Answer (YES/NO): YES